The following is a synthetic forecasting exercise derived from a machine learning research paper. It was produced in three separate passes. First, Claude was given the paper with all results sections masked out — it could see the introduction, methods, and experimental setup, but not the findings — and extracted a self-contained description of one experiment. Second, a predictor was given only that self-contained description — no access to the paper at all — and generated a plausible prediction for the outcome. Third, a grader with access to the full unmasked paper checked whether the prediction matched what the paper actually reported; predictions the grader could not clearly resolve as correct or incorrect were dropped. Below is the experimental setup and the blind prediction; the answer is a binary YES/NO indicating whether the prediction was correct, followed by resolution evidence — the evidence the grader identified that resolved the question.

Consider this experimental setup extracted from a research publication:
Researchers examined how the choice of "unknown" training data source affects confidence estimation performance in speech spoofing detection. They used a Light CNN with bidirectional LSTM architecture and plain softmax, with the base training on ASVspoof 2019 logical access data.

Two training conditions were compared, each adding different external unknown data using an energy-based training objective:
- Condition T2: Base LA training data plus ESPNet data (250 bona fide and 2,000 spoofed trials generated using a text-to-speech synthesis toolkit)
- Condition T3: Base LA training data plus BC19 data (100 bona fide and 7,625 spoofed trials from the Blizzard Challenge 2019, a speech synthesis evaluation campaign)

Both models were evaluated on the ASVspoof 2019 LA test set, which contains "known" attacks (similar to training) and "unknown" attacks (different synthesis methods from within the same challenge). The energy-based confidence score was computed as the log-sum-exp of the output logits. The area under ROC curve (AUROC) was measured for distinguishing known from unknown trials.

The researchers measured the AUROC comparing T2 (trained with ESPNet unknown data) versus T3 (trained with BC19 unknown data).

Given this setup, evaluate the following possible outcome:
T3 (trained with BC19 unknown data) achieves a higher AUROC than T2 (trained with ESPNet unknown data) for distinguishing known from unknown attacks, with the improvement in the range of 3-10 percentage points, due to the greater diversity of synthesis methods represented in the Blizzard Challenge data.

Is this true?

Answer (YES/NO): NO